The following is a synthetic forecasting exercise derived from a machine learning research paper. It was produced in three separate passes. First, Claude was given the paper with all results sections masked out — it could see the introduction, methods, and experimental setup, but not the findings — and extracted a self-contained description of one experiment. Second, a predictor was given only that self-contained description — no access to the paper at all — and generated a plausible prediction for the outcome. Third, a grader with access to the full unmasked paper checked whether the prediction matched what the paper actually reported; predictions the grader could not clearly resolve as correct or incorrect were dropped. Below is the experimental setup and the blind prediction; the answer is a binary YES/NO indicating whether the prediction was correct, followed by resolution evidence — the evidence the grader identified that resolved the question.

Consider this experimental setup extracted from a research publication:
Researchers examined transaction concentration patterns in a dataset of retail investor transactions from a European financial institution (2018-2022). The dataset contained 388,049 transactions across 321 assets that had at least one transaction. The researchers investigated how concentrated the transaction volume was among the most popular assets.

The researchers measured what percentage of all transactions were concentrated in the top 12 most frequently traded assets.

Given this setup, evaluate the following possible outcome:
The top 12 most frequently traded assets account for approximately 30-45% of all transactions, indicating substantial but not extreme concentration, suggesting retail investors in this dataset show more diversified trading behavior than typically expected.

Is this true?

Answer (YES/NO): NO